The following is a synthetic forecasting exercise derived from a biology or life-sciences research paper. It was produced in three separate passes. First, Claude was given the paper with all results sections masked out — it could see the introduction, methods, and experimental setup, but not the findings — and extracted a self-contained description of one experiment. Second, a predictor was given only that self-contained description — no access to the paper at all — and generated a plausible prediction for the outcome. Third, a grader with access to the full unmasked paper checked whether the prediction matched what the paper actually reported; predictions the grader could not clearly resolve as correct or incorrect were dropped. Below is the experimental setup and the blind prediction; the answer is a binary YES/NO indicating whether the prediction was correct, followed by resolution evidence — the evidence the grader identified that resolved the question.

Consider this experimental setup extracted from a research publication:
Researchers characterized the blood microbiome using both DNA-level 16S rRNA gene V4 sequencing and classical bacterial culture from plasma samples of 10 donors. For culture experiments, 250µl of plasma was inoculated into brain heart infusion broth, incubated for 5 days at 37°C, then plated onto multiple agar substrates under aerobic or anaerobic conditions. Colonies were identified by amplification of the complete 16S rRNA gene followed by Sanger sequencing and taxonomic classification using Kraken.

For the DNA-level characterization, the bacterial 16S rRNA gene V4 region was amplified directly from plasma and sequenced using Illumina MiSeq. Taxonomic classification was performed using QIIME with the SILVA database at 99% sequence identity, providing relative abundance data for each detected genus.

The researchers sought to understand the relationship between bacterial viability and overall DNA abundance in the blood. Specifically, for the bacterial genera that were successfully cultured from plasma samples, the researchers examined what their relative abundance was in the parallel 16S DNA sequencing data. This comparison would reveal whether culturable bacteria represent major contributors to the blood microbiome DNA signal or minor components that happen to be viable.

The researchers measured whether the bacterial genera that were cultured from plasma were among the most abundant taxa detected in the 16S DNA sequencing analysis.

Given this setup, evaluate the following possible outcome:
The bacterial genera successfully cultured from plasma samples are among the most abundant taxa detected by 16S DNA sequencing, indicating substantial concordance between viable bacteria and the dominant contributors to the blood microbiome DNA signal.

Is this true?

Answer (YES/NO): NO